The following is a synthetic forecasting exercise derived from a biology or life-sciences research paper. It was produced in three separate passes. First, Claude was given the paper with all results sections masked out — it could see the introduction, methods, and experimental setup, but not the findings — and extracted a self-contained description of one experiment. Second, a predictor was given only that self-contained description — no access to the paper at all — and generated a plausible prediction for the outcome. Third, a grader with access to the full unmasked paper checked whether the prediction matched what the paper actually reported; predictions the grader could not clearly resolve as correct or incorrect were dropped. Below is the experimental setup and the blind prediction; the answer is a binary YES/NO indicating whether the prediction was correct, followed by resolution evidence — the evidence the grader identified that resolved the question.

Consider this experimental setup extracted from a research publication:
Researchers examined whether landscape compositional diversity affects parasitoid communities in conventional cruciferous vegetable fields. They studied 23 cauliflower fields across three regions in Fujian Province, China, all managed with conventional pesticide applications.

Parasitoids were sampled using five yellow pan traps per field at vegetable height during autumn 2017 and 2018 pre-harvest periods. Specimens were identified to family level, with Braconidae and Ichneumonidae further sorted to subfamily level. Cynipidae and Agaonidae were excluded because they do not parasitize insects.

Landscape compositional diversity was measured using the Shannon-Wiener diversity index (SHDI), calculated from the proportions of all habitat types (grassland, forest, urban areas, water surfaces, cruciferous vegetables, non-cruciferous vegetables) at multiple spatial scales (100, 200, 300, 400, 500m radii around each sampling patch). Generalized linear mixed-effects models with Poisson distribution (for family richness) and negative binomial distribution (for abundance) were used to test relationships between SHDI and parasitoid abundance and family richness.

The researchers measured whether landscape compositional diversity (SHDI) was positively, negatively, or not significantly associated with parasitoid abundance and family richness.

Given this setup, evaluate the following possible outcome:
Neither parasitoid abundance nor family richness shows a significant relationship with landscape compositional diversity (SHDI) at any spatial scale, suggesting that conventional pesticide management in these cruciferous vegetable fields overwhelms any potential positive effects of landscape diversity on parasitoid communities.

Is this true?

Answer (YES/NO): NO